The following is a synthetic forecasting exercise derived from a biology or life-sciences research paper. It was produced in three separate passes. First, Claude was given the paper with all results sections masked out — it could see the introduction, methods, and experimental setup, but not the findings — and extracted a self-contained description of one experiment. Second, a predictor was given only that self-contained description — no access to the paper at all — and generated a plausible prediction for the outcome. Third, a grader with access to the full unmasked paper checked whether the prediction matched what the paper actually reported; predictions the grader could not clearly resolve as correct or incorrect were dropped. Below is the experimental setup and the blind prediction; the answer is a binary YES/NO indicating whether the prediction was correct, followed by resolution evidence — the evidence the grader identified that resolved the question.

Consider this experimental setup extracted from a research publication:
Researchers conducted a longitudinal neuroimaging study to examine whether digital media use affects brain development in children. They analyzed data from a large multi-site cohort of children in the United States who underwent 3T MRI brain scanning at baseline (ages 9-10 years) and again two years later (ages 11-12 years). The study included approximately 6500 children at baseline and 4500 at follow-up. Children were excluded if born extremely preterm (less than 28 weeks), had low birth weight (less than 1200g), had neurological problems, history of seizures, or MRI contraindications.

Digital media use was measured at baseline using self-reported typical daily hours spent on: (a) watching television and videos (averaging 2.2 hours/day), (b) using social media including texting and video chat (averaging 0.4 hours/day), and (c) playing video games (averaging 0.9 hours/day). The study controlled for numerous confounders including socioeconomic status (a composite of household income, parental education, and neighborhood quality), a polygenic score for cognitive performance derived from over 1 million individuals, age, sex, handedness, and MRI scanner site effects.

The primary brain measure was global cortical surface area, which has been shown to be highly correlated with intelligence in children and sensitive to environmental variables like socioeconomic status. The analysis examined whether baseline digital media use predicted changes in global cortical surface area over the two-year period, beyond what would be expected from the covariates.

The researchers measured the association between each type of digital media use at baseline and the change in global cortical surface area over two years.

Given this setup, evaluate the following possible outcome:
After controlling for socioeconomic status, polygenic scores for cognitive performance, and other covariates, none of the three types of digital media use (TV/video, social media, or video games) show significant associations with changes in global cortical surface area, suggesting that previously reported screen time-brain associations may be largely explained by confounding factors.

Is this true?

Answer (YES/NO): NO